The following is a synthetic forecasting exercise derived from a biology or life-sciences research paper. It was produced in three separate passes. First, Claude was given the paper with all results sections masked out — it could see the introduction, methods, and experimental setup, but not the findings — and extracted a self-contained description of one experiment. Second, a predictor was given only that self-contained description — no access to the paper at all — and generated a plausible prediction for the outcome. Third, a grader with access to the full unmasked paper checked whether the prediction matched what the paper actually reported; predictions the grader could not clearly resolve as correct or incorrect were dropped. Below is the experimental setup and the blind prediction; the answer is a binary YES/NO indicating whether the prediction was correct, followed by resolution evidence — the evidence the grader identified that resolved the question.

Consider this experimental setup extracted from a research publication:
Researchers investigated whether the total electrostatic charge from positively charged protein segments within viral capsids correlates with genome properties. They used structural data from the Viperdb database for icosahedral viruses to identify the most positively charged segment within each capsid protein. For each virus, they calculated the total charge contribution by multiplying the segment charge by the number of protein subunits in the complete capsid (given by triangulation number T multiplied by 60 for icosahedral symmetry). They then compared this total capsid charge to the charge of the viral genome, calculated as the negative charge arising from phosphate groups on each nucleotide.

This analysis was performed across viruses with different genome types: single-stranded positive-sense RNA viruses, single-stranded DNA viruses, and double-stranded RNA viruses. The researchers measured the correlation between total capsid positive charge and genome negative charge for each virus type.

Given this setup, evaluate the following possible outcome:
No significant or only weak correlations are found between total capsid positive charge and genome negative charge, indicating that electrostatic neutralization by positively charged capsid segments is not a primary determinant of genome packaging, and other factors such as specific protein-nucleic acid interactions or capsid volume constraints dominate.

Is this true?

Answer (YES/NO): NO